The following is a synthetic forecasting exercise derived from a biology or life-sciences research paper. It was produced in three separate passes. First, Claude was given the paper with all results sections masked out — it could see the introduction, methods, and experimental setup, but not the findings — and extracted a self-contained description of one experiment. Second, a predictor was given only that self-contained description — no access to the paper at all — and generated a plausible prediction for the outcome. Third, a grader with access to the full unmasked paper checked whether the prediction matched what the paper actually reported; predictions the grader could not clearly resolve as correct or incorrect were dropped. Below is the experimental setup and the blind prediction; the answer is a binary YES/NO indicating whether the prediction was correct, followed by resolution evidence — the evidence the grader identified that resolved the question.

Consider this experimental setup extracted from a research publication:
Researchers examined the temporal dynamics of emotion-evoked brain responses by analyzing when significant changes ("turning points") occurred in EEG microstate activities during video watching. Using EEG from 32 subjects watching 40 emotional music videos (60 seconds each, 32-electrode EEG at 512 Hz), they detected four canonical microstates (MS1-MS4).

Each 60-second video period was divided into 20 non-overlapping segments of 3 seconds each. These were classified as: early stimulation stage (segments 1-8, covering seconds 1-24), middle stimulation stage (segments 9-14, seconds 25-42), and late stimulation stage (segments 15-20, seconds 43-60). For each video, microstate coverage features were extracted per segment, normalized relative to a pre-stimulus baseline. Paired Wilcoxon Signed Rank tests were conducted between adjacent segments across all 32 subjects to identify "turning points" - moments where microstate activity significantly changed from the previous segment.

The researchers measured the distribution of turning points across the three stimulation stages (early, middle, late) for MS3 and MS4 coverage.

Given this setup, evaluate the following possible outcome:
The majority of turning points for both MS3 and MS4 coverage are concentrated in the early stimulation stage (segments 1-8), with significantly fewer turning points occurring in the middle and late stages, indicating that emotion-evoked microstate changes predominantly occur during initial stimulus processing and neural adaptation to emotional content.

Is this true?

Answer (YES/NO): NO